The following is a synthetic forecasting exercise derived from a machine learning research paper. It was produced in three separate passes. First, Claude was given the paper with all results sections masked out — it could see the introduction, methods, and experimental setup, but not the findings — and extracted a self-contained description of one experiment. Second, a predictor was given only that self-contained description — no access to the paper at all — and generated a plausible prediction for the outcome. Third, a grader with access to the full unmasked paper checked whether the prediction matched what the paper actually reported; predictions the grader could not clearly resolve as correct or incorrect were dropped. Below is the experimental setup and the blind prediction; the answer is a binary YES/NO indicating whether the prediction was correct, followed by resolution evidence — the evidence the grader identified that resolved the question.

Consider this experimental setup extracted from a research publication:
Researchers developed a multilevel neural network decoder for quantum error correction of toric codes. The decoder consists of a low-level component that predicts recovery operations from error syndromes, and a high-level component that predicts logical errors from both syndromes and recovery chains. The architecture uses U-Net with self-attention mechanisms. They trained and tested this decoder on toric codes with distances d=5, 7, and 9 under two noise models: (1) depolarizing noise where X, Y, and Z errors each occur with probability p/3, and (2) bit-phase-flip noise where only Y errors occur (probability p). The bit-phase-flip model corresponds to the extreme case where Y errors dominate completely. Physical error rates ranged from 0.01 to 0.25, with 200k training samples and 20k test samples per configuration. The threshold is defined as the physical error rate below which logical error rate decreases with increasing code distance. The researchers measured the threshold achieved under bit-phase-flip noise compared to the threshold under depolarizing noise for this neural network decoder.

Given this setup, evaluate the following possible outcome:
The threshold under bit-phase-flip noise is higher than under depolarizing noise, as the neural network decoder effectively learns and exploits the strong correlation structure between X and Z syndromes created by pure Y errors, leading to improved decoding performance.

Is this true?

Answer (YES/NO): YES